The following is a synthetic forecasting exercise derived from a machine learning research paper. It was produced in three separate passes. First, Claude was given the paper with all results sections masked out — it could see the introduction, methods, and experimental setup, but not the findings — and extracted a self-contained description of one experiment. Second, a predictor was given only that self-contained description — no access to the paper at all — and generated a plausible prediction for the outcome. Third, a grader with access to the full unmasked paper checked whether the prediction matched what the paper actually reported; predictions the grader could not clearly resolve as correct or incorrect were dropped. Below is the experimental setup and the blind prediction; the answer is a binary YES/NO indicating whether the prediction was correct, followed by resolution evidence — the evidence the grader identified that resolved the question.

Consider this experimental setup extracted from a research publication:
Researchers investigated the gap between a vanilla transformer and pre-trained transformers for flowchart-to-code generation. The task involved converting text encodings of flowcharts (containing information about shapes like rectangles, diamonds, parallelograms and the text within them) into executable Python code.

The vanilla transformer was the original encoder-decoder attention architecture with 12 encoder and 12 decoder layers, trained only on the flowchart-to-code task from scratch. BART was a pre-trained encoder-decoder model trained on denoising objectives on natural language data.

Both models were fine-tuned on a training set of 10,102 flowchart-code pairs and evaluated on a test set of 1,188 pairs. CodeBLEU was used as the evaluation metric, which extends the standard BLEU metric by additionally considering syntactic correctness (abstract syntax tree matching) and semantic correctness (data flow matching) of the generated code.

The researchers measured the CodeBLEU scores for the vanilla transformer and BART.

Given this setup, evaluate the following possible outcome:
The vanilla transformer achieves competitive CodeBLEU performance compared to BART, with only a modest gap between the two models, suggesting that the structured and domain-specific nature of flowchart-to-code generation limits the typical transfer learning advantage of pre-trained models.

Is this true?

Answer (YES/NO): NO